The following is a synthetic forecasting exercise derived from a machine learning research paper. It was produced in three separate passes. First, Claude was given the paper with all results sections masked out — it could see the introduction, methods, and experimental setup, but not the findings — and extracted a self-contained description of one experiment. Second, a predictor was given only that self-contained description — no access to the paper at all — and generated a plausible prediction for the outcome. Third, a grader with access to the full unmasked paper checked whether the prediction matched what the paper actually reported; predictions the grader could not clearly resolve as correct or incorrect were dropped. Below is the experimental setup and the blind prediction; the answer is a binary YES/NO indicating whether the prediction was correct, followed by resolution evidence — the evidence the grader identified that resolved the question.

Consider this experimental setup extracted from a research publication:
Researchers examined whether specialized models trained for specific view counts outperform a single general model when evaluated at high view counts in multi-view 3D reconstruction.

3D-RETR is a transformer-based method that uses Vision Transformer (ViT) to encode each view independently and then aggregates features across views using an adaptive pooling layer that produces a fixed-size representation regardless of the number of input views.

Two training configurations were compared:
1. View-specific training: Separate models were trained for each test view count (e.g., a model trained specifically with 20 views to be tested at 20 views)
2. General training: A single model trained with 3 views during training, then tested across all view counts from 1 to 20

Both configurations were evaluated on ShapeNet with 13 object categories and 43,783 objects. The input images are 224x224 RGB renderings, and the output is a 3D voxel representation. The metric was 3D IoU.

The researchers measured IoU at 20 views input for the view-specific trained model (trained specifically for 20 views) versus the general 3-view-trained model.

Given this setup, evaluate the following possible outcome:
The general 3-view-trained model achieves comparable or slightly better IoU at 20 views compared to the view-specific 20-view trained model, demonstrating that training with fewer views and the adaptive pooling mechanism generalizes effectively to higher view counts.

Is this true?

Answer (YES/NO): NO